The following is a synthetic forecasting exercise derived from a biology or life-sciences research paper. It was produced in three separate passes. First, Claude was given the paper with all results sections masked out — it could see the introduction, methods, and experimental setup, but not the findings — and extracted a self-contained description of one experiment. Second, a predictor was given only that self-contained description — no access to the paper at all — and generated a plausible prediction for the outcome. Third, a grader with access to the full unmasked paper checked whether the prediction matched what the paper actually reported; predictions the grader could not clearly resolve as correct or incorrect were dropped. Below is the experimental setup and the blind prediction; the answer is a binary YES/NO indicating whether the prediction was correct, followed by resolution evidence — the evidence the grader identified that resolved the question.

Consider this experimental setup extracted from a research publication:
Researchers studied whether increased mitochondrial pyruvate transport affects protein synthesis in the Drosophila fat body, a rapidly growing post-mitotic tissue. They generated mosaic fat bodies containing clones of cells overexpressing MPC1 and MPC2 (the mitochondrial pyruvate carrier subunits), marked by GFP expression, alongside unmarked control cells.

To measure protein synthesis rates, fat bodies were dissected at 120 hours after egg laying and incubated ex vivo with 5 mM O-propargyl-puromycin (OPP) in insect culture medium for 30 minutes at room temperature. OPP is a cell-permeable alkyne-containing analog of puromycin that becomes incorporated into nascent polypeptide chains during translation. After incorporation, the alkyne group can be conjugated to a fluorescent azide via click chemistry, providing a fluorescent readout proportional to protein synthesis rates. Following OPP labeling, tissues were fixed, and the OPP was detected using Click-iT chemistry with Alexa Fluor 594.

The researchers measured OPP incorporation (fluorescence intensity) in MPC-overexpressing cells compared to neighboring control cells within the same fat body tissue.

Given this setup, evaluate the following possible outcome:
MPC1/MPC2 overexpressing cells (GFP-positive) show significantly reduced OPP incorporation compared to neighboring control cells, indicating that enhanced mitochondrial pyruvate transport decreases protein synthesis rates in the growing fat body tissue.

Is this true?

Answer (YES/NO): YES